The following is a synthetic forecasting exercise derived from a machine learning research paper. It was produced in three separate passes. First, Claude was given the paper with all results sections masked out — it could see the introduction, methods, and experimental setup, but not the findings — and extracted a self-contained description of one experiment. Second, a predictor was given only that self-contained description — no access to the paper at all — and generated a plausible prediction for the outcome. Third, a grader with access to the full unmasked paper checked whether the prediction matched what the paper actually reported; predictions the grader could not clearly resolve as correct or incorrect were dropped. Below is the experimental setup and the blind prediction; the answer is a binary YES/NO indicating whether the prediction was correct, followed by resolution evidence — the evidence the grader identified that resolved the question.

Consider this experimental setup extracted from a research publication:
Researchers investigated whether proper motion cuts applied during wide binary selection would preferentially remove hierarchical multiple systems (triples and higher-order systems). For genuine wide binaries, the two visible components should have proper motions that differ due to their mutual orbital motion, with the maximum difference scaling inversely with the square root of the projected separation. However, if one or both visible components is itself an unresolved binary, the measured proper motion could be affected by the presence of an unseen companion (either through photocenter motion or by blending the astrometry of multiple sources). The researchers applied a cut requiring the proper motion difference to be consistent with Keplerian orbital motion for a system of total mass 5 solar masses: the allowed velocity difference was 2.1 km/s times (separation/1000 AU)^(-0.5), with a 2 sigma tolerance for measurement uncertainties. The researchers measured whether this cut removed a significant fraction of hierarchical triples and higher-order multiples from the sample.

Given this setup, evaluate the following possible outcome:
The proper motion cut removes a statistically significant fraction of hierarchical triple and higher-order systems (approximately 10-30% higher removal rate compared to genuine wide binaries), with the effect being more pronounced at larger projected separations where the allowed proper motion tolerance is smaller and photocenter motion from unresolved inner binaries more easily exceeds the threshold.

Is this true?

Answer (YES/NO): NO